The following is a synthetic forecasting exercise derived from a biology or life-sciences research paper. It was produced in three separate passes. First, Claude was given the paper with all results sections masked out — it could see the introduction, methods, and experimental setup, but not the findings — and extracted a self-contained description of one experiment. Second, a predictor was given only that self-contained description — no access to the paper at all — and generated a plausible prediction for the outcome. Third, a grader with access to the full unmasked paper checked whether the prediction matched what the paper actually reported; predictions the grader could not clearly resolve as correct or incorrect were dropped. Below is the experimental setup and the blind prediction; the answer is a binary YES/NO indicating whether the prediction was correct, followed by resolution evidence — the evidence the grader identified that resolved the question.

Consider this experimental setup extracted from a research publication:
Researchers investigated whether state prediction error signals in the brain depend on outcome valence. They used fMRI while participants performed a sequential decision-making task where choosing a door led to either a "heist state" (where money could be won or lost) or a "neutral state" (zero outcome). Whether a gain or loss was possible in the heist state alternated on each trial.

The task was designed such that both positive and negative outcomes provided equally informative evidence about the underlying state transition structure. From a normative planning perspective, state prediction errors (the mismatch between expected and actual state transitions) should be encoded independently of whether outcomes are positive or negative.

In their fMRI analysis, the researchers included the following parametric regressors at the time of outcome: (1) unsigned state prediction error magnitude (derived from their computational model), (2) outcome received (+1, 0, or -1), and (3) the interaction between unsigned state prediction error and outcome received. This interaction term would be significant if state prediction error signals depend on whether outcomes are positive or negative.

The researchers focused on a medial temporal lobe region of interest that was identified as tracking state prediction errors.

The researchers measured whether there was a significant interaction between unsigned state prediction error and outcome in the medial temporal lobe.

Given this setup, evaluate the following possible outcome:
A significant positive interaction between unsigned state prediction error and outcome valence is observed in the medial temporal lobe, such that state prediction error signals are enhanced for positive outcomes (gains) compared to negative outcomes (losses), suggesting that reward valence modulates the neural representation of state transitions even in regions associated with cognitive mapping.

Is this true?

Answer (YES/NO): NO